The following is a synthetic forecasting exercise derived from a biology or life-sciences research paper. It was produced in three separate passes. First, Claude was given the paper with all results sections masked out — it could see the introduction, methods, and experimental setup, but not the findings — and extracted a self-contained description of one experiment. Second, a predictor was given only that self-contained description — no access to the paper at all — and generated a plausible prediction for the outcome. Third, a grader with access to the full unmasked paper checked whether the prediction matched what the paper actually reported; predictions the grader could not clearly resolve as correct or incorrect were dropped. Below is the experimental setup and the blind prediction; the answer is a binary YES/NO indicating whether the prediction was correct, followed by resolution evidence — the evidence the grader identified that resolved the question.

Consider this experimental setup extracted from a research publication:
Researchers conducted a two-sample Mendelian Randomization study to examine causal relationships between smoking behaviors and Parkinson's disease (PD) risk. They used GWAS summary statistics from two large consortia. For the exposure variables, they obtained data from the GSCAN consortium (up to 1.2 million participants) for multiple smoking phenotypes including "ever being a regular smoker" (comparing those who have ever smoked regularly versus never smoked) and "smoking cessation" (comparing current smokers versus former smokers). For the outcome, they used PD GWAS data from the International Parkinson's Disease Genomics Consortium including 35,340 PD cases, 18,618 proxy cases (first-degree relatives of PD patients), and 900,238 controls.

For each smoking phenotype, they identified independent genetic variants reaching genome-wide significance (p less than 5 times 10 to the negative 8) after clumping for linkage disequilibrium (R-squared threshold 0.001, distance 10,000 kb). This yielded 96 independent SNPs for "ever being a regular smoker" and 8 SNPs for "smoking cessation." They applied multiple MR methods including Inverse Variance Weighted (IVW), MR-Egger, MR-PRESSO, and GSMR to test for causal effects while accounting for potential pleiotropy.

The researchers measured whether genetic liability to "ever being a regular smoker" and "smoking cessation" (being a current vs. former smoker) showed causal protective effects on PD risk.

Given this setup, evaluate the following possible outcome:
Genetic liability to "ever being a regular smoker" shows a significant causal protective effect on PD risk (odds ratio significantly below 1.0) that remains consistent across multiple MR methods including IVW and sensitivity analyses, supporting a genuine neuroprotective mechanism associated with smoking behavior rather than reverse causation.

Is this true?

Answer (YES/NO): NO